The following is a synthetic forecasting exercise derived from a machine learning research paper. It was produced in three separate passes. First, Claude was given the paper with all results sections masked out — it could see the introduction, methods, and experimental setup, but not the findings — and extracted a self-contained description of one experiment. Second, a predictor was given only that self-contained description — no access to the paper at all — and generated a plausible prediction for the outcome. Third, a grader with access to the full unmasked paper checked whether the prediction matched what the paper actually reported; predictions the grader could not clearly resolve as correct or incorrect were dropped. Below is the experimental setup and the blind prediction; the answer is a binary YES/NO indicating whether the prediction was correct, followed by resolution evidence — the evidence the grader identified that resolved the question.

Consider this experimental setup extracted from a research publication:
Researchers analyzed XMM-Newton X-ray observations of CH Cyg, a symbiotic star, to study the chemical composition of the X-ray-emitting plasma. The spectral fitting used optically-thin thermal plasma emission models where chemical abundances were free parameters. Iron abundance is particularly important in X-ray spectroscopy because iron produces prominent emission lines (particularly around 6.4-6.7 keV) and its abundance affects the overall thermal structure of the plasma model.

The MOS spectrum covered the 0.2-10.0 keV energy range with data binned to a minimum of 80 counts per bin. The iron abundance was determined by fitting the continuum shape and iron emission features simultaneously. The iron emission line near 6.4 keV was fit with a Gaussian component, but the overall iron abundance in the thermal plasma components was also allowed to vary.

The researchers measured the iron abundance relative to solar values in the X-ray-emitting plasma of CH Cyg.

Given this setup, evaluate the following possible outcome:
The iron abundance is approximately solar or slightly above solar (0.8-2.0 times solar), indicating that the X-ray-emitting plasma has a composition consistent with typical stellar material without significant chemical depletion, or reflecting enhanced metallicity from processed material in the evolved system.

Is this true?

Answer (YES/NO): NO